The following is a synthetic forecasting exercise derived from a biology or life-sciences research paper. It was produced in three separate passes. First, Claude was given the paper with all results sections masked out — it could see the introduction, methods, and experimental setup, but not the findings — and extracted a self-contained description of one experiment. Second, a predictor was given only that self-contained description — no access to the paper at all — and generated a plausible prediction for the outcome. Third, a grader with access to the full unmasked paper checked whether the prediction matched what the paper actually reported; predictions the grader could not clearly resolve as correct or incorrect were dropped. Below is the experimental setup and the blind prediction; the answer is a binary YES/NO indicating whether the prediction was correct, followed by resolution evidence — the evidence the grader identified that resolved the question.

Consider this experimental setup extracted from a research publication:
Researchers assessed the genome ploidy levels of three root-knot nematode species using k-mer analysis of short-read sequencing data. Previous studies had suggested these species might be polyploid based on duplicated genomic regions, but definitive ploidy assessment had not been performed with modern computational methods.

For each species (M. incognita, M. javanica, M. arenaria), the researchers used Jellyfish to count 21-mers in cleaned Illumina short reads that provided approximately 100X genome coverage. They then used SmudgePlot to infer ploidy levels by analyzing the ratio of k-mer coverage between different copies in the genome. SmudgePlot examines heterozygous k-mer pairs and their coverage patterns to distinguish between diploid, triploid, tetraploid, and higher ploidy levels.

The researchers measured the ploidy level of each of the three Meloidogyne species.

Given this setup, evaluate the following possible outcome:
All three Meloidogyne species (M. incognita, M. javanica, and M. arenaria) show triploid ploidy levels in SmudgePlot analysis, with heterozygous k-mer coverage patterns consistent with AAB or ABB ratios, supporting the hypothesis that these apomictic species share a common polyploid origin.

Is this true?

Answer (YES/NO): NO